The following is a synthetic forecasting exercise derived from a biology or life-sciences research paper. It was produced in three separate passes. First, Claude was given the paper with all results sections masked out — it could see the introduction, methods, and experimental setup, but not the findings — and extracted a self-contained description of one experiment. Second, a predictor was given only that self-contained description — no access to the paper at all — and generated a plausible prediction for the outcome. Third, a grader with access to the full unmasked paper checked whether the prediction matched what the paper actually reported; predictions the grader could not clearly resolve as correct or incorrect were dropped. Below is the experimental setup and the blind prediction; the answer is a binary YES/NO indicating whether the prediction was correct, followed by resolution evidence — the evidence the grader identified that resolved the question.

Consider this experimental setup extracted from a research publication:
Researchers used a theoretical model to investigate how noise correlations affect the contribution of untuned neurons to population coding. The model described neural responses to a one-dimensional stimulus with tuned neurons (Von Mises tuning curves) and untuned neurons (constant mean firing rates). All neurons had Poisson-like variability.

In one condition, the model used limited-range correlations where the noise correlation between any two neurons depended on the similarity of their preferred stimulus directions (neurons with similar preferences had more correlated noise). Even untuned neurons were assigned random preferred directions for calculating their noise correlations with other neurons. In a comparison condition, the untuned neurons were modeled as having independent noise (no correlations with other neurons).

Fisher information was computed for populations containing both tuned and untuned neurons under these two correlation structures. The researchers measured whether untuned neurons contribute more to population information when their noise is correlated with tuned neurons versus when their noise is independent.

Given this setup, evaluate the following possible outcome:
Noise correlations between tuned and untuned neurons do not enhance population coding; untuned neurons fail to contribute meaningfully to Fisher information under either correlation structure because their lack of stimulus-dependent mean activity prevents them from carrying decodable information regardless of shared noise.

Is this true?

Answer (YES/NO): NO